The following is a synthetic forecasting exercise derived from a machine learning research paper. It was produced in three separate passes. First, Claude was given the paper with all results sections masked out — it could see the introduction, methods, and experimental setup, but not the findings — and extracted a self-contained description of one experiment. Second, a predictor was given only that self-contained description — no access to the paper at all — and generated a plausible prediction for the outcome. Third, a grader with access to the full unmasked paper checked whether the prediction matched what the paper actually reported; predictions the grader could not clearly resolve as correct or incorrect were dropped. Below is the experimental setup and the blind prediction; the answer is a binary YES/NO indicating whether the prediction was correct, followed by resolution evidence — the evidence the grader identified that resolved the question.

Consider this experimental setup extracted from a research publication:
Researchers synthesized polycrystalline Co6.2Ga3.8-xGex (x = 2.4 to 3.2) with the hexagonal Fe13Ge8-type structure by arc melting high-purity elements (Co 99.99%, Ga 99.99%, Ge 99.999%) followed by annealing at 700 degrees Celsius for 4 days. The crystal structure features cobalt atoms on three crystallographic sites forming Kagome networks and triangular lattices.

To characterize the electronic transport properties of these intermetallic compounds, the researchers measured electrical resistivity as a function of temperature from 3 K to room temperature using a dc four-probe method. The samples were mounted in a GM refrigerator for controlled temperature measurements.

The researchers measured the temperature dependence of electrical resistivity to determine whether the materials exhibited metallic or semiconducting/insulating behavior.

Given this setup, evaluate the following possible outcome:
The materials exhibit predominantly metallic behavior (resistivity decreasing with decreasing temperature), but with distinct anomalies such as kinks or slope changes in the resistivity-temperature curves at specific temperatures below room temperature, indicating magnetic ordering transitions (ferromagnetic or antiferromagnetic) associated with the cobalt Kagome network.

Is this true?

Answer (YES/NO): NO